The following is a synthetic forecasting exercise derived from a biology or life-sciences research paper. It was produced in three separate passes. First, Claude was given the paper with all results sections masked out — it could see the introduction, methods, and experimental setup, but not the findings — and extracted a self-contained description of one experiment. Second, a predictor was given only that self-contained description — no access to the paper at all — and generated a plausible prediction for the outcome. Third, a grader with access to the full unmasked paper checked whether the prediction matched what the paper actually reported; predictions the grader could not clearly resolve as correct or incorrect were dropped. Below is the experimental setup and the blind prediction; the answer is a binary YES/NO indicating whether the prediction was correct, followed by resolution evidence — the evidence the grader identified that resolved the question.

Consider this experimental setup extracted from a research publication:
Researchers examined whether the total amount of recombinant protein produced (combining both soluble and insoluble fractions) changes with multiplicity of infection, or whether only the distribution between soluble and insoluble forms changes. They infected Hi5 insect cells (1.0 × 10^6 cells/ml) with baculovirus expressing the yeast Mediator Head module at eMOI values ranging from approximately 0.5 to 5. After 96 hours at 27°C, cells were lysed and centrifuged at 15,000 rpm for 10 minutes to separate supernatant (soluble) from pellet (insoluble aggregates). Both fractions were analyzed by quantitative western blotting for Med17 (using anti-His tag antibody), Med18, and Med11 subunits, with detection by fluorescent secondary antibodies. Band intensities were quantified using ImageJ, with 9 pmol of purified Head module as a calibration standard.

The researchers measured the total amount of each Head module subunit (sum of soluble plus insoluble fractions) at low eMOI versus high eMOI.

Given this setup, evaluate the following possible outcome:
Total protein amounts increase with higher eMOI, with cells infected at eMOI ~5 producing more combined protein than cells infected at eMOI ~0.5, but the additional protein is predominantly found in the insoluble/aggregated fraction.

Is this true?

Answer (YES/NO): NO